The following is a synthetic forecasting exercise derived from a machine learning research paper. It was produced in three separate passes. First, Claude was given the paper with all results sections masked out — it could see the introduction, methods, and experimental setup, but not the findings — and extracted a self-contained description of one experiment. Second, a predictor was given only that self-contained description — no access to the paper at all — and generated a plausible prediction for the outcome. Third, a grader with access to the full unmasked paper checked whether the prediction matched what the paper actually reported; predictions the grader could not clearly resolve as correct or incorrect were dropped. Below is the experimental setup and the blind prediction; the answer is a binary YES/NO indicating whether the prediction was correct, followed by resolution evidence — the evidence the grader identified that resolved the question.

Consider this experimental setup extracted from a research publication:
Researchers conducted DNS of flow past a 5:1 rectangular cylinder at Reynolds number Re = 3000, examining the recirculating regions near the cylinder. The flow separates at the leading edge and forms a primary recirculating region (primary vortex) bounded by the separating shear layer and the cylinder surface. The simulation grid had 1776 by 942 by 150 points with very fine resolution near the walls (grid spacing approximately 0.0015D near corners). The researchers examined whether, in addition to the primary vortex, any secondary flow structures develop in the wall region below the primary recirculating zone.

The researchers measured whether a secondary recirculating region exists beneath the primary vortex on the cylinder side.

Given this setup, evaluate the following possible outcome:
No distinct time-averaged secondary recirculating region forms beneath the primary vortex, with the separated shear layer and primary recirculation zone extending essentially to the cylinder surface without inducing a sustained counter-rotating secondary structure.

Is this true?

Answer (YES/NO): NO